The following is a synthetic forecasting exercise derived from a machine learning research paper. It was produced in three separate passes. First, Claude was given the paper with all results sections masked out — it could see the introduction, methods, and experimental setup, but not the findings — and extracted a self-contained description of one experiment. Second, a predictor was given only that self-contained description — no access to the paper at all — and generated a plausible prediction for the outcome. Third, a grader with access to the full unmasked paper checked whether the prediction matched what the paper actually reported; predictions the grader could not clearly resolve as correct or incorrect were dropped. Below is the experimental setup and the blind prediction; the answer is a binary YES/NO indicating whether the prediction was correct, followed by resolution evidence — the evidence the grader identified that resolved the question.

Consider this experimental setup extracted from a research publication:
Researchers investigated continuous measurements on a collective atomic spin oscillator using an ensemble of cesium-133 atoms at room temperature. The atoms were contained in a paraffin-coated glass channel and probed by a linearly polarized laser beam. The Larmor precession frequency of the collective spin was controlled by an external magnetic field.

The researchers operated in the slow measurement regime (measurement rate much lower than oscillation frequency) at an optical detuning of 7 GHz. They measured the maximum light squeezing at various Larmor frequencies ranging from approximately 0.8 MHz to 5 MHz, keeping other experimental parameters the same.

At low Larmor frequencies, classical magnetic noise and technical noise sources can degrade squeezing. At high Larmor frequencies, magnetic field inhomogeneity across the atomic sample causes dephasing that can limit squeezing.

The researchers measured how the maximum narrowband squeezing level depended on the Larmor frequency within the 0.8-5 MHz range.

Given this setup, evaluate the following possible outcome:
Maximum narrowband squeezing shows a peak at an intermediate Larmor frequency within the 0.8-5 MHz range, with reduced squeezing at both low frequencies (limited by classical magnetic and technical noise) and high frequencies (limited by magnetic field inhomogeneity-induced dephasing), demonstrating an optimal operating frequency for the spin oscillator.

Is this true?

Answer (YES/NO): NO